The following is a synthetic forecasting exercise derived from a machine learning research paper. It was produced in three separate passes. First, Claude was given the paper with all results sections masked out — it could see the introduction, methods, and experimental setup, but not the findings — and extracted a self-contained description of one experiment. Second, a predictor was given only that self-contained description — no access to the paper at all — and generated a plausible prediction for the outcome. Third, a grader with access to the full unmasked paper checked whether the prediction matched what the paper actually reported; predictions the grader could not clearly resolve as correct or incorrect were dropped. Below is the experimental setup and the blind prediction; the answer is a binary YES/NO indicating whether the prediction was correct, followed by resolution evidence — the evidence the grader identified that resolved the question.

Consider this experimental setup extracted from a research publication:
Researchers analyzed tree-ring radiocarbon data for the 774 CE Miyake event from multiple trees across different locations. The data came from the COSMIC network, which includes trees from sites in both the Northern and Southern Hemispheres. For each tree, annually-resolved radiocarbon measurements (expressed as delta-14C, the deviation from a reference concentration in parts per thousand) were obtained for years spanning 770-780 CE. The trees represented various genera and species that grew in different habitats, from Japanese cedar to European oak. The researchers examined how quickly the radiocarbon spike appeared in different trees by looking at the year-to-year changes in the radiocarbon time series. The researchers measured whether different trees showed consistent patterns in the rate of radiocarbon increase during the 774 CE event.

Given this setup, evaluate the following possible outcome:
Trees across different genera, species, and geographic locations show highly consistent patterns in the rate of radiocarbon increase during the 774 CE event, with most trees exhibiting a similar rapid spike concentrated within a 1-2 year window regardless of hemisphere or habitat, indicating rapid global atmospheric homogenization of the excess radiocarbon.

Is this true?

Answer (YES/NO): NO